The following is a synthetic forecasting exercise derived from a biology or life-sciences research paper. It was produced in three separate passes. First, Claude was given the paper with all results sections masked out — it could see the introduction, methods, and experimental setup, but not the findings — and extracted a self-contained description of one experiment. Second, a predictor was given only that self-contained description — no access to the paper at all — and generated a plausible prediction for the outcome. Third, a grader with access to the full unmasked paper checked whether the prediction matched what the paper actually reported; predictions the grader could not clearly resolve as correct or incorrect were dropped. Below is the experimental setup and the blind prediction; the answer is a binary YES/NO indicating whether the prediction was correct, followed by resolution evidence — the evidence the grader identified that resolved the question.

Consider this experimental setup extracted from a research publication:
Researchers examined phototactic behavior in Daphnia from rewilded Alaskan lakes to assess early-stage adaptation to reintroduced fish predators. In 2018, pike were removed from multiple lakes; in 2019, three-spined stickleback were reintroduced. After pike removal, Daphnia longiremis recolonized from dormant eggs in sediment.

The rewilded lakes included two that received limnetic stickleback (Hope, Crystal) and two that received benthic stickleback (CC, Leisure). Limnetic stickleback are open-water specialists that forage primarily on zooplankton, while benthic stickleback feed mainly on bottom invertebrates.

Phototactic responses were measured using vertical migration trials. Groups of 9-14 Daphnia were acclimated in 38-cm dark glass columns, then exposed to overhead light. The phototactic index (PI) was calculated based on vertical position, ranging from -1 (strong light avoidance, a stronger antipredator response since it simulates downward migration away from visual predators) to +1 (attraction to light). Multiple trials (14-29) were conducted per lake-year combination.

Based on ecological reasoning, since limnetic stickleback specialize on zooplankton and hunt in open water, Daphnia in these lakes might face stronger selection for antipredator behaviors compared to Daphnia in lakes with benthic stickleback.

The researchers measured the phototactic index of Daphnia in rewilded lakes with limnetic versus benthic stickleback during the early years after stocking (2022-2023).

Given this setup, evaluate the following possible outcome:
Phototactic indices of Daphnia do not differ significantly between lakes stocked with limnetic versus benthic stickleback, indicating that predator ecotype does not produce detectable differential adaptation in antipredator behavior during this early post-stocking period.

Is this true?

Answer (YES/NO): NO